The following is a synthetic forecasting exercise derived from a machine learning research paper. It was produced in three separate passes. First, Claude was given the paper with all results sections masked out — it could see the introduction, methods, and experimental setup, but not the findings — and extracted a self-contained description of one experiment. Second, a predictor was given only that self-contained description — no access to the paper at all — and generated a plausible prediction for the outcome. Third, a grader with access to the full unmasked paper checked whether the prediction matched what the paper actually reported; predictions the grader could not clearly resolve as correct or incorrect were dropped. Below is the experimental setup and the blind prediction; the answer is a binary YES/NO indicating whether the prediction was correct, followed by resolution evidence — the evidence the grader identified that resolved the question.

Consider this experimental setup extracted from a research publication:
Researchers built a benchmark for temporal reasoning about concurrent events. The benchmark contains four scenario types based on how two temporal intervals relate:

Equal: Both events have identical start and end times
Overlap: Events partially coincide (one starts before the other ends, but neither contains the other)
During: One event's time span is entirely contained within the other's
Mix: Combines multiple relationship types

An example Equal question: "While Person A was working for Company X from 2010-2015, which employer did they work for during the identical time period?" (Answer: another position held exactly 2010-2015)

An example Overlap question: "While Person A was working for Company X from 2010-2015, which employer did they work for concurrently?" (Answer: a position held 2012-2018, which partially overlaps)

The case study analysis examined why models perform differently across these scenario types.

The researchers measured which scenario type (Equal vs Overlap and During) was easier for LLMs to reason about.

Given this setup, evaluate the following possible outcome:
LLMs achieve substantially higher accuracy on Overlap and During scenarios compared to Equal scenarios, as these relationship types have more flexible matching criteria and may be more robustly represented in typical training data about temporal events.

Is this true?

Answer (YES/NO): NO